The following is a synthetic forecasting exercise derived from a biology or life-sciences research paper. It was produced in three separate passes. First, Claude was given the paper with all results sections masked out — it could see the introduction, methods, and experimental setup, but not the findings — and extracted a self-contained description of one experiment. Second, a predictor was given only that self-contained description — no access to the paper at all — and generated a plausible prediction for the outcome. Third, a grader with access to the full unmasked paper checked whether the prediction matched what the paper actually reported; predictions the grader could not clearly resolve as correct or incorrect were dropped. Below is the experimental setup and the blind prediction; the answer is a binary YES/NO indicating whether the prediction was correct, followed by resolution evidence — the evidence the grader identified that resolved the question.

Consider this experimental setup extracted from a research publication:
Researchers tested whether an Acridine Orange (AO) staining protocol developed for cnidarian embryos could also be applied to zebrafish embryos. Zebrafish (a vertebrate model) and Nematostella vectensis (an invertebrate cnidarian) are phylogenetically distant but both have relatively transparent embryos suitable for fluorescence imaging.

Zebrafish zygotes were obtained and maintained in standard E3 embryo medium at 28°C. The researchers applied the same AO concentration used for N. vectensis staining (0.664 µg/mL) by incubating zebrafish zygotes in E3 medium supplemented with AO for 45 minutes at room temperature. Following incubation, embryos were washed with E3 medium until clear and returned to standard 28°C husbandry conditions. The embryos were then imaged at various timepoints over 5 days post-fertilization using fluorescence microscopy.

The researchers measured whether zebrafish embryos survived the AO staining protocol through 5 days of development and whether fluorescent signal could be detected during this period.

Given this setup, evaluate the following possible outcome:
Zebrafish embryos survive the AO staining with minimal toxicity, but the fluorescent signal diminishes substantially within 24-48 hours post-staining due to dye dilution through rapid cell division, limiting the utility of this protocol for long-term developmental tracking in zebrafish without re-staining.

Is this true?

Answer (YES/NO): NO